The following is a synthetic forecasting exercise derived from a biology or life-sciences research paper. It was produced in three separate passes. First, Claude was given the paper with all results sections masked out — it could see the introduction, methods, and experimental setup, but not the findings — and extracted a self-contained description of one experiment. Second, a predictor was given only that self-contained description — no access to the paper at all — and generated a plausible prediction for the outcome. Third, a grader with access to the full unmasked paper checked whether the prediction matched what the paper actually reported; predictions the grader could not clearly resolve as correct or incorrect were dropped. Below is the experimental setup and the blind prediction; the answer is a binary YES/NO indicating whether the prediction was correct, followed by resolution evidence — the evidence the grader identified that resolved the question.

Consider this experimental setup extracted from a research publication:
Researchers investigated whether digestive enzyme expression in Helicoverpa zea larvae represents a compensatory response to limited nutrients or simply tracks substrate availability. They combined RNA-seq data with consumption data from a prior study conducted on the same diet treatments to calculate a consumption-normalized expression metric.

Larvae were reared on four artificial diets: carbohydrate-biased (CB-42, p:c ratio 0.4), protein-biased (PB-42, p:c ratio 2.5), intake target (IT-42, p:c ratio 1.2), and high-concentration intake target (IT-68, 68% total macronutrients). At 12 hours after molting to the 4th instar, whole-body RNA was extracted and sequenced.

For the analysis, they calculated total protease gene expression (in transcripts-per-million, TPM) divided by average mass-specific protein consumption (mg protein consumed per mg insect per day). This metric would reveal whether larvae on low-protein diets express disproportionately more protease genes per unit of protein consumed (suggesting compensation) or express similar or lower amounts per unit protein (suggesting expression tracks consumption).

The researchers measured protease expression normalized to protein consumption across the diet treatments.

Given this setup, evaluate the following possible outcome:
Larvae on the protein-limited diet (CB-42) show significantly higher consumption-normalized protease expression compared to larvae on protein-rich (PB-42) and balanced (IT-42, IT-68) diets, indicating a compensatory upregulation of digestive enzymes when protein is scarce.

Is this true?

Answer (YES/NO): NO